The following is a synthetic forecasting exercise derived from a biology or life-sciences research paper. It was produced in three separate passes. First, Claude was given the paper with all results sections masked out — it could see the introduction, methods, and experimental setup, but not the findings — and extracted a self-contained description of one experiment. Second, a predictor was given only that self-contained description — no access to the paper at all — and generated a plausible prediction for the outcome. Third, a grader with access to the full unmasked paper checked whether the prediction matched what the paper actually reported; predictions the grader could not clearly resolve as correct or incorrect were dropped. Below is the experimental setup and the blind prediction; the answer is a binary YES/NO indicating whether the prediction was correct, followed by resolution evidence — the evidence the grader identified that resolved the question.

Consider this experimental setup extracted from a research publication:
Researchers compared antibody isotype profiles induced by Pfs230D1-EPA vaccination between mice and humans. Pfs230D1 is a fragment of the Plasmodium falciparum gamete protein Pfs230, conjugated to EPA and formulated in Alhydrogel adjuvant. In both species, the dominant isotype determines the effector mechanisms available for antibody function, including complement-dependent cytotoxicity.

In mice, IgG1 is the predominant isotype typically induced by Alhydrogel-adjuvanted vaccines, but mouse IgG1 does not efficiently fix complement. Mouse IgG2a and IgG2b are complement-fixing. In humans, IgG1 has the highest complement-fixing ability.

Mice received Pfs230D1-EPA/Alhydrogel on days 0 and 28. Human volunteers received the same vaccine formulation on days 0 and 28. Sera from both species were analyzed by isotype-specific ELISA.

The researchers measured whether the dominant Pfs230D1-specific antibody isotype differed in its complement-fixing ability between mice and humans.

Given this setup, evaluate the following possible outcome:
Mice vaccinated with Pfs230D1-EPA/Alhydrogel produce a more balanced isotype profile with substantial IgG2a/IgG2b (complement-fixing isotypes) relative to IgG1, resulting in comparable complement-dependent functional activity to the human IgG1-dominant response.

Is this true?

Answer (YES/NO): NO